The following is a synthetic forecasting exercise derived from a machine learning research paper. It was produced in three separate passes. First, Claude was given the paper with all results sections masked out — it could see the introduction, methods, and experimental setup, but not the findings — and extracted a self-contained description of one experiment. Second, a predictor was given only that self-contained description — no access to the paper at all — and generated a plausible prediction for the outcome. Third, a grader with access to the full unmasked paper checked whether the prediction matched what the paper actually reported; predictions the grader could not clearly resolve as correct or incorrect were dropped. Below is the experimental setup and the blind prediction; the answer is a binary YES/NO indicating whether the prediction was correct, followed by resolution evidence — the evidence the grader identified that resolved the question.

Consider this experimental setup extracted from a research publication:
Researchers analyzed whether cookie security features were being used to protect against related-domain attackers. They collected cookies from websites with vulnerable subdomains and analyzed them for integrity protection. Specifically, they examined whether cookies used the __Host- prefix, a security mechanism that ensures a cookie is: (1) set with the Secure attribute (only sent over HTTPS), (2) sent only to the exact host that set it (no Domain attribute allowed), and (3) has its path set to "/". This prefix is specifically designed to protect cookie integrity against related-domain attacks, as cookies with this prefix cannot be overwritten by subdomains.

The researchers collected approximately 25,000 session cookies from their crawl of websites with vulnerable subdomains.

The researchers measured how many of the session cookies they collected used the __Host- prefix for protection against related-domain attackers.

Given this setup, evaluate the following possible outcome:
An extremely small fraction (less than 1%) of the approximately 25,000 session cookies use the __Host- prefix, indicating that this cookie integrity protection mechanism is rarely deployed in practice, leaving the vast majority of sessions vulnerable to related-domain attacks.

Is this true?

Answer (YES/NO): YES